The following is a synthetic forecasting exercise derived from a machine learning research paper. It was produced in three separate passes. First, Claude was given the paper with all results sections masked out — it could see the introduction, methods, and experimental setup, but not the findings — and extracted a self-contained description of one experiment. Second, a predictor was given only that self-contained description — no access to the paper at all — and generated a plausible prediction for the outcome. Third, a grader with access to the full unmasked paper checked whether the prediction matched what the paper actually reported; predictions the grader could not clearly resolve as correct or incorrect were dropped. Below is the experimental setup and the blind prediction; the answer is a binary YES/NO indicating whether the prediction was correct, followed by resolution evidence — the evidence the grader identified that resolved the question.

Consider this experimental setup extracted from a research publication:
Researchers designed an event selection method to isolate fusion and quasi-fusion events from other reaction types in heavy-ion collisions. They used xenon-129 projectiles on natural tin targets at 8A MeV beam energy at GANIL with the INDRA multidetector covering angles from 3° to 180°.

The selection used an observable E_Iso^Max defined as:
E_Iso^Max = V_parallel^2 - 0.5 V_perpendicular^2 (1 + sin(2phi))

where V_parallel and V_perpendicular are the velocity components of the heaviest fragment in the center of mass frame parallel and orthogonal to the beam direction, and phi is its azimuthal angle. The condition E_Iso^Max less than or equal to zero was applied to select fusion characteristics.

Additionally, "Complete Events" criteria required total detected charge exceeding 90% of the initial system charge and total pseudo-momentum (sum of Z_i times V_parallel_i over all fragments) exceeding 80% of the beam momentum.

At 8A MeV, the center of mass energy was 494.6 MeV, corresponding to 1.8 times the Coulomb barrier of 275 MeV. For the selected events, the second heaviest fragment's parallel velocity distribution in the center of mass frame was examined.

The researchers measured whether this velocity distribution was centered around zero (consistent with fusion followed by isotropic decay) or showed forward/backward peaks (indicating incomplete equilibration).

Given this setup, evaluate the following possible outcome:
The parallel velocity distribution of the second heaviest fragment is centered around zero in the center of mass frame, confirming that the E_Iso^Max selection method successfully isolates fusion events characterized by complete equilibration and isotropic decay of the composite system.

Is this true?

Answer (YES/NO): YES